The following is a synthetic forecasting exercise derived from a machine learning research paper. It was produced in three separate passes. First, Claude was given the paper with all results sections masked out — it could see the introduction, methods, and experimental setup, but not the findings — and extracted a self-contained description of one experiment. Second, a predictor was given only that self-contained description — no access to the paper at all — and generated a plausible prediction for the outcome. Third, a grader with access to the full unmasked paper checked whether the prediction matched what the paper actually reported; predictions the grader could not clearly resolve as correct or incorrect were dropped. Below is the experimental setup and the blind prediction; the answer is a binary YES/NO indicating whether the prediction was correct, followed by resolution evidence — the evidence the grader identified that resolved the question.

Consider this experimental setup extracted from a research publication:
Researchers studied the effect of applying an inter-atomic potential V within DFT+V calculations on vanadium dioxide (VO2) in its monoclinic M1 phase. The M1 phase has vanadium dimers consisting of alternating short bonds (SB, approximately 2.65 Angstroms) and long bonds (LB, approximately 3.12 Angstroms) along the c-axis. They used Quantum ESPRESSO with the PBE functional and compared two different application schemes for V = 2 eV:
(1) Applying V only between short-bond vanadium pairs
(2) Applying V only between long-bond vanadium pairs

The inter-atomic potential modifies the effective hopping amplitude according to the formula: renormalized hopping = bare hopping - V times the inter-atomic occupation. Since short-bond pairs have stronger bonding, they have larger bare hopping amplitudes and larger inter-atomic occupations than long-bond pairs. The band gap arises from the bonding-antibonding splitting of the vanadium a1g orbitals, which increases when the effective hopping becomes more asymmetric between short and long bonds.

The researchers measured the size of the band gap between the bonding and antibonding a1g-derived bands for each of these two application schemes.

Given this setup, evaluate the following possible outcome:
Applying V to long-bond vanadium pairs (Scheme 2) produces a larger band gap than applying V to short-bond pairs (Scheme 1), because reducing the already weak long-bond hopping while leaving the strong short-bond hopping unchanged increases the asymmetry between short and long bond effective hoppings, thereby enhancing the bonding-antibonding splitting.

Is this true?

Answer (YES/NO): NO